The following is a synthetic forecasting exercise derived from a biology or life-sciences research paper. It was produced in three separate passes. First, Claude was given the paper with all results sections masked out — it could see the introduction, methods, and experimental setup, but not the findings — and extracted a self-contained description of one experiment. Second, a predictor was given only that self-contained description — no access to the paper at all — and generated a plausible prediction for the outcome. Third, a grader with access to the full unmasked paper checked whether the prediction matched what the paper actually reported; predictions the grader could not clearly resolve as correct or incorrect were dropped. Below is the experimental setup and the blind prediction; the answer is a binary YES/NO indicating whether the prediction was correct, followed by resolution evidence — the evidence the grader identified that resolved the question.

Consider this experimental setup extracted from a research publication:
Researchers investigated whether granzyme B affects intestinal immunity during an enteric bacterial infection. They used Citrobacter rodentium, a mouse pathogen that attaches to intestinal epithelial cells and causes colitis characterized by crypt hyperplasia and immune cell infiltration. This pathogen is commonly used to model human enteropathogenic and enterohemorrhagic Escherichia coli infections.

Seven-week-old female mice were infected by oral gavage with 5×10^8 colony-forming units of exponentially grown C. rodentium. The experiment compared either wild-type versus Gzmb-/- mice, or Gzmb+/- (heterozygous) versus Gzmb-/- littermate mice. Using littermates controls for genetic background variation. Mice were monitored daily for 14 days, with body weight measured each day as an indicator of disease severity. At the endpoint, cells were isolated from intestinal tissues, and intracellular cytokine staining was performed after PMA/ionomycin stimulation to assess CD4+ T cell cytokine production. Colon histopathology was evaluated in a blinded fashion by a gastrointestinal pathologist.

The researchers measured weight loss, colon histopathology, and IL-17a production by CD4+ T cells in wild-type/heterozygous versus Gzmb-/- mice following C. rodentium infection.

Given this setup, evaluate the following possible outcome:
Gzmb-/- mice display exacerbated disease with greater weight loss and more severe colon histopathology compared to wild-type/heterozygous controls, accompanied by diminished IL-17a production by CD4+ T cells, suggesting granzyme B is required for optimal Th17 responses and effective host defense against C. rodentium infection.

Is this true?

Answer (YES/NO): NO